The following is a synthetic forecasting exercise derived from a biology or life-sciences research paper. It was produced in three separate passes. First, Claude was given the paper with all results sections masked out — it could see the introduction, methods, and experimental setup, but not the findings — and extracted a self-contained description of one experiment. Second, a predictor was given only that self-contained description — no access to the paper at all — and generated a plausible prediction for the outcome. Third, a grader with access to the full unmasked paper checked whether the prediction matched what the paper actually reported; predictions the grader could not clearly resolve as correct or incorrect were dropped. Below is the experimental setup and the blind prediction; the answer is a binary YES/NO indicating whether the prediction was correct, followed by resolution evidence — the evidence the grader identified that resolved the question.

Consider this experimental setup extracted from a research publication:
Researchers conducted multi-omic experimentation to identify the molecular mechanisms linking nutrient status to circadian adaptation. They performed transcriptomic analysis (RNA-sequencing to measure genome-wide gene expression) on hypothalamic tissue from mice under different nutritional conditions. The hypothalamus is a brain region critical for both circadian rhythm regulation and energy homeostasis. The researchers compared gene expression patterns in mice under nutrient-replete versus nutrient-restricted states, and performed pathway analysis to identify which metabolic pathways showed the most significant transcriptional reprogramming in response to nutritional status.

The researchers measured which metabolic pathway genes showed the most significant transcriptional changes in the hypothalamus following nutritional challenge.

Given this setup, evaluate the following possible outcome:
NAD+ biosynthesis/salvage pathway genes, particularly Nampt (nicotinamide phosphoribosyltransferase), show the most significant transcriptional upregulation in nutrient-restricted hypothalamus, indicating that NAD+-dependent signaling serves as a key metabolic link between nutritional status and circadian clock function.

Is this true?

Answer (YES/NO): NO